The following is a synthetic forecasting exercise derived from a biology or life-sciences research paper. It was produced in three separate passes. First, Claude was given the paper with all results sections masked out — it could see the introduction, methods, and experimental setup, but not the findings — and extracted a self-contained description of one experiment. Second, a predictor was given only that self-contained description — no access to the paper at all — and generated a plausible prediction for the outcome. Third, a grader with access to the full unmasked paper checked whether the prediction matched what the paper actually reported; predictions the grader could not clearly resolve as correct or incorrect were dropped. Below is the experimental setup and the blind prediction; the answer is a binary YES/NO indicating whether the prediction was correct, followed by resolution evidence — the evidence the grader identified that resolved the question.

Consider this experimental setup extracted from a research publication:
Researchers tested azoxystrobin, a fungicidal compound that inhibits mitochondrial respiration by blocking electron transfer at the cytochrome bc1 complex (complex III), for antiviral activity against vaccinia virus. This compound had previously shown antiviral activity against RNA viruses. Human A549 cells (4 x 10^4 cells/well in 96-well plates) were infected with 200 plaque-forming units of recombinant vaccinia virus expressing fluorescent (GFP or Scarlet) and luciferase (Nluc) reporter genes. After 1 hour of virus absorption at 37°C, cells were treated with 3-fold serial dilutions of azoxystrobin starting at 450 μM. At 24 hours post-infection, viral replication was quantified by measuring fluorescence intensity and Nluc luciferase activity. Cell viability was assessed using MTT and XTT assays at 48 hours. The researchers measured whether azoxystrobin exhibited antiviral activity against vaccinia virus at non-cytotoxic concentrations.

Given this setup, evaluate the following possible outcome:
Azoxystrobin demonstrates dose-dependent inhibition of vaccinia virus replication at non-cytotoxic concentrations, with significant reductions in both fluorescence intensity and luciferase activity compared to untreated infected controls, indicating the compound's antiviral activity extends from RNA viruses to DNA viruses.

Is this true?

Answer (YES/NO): NO